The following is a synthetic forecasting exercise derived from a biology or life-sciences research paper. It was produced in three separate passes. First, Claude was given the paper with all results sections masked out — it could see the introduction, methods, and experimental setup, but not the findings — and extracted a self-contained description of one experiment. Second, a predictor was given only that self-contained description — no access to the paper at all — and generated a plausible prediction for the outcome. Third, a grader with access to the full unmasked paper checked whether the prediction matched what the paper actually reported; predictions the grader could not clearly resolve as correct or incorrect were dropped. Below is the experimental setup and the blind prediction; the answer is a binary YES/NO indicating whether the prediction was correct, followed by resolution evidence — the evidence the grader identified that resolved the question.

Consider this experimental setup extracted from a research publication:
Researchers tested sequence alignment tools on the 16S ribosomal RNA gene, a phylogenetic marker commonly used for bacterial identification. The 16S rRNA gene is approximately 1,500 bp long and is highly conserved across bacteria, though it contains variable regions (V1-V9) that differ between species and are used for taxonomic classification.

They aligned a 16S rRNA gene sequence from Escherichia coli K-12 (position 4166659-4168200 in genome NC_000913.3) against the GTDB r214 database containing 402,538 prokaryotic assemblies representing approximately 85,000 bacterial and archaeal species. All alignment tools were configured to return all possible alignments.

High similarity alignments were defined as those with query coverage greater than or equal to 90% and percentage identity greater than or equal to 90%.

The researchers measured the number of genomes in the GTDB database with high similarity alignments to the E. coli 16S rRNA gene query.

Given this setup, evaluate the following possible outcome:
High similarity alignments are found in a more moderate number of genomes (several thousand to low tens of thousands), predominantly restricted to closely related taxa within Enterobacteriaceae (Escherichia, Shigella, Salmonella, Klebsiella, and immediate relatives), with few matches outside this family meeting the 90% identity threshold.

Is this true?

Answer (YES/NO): NO